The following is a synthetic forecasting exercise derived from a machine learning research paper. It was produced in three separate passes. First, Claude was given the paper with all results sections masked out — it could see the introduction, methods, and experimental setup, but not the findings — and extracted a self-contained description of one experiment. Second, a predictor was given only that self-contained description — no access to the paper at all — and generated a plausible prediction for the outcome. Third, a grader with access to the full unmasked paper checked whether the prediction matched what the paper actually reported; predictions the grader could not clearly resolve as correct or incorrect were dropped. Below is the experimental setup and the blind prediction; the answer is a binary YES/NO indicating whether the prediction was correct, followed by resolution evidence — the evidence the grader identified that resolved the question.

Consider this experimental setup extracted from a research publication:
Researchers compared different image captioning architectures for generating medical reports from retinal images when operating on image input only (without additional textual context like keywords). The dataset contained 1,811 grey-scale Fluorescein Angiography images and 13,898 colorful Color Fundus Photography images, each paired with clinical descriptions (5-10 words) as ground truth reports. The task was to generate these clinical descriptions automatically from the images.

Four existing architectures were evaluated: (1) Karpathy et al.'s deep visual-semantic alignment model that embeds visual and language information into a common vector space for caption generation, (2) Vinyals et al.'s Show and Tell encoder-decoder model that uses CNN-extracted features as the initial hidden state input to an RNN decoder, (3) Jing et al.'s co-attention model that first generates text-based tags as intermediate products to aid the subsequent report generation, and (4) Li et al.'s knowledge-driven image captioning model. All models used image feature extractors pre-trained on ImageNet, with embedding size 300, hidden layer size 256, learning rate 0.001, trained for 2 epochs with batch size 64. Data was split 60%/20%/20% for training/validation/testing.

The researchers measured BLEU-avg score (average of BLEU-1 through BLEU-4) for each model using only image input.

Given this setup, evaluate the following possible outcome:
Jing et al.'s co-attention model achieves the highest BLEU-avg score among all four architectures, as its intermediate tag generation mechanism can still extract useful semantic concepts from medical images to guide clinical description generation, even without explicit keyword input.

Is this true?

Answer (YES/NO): YES